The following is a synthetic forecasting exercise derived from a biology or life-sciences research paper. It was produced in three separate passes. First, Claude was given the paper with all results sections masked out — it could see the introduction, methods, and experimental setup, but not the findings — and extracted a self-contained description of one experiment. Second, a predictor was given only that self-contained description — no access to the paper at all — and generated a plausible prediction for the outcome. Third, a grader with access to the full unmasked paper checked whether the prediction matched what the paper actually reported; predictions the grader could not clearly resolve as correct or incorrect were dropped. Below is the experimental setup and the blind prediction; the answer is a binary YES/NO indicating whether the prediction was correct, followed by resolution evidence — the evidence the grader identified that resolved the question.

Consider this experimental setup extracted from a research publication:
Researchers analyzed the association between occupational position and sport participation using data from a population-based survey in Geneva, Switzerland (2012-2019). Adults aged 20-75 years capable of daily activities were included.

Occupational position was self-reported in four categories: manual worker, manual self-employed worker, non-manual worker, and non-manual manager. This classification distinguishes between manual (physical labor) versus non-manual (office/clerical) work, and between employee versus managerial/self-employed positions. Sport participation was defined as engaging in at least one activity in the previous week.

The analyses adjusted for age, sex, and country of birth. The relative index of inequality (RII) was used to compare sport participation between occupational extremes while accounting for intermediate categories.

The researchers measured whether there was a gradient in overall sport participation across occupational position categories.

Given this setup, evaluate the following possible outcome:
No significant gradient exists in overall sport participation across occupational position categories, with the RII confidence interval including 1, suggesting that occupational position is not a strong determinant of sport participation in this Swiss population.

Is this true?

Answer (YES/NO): NO